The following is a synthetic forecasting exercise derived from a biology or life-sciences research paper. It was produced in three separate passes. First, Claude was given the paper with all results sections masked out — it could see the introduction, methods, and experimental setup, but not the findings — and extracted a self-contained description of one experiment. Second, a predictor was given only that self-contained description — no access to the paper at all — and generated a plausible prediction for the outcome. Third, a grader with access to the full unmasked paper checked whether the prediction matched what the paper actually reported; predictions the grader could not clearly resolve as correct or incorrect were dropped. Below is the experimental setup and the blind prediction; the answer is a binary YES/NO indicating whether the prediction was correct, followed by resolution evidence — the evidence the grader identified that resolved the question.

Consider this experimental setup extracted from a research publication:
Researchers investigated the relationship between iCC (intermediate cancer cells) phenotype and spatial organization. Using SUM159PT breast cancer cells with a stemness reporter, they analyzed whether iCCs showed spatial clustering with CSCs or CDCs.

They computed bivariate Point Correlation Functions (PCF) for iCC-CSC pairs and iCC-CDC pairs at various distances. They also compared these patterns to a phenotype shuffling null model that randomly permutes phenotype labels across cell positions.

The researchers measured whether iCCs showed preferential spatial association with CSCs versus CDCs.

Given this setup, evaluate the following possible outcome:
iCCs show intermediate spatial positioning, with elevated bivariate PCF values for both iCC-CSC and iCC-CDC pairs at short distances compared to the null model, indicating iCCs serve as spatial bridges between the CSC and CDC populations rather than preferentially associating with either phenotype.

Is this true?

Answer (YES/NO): NO